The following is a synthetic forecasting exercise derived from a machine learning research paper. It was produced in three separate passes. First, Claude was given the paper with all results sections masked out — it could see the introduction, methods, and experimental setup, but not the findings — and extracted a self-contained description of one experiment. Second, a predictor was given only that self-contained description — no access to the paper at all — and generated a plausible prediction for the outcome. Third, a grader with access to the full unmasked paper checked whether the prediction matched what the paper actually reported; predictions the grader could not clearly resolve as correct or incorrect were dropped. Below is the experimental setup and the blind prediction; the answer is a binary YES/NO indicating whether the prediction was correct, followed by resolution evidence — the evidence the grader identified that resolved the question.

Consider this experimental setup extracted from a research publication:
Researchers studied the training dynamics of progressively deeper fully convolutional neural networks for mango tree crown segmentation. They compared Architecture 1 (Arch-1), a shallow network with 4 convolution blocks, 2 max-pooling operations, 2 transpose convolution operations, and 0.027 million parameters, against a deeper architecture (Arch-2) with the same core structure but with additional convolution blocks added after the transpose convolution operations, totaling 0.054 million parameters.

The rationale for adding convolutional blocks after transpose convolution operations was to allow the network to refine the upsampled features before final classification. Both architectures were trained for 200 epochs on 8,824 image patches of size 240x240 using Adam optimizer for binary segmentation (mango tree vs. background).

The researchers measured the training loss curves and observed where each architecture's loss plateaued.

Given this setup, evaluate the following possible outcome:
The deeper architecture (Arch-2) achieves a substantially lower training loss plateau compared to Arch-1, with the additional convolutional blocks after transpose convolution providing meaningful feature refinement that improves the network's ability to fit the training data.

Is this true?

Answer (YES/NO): YES